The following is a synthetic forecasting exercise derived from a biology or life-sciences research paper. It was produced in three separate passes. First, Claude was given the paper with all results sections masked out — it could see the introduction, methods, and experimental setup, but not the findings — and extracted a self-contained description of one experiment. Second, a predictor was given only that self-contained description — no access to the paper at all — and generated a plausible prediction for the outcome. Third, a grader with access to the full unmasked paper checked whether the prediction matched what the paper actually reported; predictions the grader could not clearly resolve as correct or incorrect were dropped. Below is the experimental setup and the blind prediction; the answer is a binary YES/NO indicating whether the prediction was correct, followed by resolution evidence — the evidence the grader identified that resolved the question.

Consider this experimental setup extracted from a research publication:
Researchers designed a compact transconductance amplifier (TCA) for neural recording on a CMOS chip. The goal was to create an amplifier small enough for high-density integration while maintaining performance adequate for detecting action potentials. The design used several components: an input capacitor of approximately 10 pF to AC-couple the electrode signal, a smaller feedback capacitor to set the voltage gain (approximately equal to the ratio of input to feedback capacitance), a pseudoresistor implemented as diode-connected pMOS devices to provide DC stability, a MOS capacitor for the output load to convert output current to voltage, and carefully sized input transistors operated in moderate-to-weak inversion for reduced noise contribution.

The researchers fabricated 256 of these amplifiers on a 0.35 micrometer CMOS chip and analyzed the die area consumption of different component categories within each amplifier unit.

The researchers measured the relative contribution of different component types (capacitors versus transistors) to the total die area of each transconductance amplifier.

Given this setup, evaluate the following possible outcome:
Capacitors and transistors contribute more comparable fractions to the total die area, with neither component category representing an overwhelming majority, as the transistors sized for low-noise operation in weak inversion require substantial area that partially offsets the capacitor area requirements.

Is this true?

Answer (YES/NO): NO